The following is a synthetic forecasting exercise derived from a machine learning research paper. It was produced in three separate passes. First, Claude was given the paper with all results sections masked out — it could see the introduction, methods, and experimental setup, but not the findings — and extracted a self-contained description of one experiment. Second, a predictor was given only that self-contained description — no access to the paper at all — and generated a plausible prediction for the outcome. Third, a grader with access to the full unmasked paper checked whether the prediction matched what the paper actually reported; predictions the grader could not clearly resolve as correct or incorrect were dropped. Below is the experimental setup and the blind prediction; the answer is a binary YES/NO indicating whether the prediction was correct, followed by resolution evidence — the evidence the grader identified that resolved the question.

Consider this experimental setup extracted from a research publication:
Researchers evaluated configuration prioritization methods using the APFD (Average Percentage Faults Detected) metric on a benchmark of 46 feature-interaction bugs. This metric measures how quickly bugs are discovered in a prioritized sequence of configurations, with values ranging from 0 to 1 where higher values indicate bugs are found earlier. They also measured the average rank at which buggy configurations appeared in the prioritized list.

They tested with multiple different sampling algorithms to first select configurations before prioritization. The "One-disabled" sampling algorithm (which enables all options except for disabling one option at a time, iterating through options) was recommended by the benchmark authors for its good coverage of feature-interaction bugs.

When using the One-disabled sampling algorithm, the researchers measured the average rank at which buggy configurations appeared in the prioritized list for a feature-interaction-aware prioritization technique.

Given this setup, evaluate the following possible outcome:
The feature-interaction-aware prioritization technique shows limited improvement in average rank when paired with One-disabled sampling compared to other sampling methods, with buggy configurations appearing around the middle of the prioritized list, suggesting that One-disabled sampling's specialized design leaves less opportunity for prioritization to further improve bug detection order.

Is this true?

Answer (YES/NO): NO